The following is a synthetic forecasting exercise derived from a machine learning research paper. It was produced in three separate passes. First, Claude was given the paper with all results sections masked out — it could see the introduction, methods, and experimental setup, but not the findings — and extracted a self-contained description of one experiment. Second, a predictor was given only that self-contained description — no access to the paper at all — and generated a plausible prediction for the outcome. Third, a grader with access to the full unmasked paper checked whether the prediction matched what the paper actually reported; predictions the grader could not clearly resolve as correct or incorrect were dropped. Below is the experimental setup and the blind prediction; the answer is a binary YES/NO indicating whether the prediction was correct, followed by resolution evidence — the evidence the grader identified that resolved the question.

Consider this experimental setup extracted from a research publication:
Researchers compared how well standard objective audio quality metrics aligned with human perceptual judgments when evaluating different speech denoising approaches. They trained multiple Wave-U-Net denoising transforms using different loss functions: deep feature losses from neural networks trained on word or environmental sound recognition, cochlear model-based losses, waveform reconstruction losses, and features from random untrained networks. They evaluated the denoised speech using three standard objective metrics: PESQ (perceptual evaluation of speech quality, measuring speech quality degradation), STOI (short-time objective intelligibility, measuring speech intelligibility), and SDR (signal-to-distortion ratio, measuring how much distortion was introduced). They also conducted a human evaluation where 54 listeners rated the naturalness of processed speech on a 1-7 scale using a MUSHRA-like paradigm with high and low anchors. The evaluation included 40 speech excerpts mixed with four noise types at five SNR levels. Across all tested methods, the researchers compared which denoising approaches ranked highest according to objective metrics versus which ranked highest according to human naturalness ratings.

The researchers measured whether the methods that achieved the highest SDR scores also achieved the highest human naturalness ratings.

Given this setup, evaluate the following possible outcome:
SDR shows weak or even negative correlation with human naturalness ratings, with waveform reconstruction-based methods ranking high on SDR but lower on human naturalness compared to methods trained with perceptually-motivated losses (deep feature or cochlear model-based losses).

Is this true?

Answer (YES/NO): YES